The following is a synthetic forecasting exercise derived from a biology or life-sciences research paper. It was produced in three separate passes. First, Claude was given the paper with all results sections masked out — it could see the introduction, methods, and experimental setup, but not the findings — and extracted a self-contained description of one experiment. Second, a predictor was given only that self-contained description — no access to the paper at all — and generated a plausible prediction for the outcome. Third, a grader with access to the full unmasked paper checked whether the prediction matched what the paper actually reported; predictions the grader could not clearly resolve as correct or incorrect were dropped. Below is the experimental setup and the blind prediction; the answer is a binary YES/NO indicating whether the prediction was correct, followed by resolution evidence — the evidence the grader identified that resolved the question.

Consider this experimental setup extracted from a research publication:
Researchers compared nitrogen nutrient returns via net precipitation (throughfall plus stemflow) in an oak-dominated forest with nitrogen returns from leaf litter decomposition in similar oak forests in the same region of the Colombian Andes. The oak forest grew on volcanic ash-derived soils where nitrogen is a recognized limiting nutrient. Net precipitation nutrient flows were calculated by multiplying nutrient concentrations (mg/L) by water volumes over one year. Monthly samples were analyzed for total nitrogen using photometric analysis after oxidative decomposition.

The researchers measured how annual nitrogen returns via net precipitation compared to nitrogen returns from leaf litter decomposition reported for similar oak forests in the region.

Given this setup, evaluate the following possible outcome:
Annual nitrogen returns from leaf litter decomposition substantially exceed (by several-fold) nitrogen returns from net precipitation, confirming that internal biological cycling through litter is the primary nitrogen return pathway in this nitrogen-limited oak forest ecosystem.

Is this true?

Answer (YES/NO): NO